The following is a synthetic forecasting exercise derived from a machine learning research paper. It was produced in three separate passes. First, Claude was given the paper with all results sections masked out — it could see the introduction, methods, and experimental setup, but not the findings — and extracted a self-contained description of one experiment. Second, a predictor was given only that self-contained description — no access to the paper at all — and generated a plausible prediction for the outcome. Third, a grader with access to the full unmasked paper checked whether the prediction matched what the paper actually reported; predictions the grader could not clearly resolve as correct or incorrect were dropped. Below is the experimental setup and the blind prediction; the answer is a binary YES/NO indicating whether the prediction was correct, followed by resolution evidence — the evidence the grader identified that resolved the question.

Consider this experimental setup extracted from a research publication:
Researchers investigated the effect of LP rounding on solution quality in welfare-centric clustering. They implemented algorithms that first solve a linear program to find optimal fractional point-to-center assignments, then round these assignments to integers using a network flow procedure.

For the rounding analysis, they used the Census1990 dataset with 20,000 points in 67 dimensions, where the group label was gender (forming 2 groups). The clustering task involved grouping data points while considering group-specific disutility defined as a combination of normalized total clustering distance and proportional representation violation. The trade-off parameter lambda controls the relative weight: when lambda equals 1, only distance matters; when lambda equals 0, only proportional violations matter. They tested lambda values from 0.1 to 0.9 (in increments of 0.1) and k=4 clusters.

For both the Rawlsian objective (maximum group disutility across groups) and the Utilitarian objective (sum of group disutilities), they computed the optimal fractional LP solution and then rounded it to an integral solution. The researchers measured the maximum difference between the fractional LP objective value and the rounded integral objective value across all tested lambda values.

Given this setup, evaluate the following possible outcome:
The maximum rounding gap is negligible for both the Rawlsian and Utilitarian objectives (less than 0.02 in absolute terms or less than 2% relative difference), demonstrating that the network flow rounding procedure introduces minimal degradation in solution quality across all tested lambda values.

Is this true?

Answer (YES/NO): YES